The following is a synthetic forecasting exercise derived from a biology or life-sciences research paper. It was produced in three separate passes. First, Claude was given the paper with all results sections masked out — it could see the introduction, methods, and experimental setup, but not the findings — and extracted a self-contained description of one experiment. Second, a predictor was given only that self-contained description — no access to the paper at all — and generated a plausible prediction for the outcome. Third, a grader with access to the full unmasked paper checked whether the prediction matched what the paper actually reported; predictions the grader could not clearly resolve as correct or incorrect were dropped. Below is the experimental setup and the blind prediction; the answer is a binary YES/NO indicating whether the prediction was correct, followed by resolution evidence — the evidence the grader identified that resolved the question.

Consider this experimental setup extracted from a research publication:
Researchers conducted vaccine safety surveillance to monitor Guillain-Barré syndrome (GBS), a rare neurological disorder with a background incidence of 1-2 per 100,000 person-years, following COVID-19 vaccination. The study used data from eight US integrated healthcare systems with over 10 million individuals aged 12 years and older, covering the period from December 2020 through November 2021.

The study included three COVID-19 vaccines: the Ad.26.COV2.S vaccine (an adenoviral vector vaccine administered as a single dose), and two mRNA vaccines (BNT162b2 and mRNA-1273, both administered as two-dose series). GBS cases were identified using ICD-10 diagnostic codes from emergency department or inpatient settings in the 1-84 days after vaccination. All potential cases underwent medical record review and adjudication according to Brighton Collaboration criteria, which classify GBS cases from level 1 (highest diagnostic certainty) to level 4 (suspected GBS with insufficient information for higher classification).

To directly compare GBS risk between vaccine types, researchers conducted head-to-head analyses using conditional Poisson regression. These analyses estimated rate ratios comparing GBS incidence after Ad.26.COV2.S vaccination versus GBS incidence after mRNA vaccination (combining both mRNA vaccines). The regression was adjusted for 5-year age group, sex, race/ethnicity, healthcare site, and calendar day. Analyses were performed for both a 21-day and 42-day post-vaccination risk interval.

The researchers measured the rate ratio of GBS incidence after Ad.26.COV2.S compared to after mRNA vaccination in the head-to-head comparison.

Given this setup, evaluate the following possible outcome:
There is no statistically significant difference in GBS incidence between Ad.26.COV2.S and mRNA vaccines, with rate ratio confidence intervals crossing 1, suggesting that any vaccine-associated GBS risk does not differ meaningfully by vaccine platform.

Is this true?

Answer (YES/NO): NO